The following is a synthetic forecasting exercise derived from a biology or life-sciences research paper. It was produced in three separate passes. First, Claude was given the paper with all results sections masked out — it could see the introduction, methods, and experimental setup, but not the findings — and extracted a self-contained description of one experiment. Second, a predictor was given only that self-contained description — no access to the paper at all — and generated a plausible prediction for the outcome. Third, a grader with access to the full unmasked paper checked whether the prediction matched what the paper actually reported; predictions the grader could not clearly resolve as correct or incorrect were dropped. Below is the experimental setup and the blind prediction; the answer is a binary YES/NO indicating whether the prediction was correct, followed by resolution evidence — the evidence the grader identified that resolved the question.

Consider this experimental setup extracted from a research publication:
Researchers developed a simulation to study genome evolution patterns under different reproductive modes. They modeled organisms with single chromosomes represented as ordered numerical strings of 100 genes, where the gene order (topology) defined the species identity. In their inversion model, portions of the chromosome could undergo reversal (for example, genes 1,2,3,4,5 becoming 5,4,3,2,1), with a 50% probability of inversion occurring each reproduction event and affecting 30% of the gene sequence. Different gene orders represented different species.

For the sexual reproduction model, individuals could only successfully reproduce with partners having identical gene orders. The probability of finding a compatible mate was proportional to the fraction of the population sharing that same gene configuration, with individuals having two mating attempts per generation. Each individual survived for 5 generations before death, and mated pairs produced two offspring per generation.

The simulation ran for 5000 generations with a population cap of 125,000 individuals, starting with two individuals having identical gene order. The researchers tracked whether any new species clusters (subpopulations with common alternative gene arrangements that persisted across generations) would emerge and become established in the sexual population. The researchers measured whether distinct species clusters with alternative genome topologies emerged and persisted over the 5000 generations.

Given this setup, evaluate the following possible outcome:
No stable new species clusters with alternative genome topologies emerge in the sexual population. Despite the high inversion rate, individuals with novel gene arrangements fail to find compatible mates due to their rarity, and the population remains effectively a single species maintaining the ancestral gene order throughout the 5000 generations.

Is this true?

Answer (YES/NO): YES